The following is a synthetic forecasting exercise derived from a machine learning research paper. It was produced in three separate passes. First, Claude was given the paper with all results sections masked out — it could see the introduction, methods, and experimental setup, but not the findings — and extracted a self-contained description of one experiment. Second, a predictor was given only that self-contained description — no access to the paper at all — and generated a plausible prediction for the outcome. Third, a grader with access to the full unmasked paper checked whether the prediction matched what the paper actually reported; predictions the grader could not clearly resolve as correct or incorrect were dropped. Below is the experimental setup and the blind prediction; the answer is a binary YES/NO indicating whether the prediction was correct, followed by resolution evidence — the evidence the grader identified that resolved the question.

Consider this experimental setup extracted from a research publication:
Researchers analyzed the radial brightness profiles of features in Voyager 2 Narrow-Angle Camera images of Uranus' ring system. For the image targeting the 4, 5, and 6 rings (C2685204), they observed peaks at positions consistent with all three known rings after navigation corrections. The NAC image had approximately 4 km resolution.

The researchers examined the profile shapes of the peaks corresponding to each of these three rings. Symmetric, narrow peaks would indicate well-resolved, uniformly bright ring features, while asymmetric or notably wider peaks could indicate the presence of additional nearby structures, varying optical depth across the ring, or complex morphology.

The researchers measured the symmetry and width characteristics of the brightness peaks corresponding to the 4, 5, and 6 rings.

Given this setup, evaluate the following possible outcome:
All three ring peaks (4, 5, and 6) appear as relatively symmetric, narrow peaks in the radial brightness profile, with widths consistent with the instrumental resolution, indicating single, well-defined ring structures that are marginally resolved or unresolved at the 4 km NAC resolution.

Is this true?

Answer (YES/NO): NO